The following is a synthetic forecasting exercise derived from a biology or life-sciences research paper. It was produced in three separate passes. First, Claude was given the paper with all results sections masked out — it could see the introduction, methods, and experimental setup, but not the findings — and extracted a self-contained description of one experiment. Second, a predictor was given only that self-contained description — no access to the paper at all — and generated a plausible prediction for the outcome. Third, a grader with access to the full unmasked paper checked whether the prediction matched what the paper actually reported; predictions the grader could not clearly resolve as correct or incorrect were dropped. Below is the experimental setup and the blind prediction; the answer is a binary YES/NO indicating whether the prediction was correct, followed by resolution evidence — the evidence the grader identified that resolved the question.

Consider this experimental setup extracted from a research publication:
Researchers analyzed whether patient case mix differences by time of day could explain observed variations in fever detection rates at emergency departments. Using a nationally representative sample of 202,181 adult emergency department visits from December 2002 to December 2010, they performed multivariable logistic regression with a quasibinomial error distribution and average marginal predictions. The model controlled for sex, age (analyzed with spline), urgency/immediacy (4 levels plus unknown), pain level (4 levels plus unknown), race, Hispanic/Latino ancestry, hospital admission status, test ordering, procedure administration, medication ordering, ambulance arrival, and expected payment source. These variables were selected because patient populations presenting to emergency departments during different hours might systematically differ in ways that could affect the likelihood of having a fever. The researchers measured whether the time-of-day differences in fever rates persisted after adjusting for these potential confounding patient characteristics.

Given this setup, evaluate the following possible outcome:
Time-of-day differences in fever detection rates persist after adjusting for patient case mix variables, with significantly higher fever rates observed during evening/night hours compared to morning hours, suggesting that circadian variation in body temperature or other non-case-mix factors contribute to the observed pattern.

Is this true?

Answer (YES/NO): YES